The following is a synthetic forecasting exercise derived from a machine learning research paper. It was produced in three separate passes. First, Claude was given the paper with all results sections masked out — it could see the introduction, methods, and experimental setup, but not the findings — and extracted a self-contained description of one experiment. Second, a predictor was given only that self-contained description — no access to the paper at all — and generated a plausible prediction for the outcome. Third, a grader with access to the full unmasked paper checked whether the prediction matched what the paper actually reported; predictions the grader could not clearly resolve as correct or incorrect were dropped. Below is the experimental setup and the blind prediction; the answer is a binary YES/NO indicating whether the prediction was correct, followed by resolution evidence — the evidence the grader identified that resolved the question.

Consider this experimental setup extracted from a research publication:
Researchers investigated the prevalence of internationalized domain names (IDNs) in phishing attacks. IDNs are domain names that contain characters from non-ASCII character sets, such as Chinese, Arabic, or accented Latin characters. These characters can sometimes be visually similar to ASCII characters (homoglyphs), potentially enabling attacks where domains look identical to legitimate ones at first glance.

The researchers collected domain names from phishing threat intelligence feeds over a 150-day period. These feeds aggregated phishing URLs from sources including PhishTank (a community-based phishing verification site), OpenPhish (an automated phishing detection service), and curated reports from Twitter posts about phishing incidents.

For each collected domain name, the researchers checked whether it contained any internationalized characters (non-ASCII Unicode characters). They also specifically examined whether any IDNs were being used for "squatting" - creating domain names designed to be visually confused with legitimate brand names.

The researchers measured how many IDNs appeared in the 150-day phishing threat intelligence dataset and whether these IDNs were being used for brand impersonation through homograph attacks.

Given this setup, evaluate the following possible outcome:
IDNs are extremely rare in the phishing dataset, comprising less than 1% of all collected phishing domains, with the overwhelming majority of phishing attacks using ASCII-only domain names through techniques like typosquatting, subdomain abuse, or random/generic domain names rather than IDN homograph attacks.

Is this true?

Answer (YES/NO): YES